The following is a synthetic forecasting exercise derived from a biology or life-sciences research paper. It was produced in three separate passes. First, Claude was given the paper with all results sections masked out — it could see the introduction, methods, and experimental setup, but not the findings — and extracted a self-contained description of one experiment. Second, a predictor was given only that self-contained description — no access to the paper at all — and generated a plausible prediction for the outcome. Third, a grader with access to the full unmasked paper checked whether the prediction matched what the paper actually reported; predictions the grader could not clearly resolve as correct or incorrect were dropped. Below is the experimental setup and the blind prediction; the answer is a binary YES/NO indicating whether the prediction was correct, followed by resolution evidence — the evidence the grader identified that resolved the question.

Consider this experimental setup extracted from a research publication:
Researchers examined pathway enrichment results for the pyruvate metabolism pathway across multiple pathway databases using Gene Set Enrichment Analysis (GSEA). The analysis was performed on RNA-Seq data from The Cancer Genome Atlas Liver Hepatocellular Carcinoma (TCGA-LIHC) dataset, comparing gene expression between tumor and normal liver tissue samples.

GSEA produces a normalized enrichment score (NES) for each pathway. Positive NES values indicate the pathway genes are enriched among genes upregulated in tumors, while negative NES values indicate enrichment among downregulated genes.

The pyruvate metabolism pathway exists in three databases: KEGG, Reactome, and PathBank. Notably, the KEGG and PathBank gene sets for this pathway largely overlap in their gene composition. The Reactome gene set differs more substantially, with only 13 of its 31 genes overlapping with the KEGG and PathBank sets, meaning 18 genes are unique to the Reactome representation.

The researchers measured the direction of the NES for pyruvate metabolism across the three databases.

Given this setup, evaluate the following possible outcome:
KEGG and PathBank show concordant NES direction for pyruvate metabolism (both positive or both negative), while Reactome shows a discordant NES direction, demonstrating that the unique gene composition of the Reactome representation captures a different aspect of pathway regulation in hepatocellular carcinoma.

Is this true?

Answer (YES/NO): YES